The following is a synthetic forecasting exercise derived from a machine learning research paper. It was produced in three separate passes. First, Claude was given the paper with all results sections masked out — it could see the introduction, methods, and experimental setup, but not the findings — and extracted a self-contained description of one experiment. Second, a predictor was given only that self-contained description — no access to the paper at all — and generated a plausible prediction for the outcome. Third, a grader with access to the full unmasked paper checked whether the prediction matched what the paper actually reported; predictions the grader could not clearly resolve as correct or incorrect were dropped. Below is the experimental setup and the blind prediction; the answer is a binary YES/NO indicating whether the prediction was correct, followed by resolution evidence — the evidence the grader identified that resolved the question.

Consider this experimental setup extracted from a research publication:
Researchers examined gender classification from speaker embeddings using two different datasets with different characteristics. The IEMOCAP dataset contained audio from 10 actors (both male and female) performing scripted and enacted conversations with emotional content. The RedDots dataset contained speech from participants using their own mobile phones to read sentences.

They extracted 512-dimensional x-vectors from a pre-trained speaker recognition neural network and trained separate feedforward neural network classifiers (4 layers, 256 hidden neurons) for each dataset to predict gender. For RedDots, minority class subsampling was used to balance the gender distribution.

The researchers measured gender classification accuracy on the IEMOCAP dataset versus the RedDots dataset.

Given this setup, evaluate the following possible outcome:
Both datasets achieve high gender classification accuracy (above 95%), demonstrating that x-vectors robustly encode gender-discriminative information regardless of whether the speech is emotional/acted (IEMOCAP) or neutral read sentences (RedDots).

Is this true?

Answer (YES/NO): YES